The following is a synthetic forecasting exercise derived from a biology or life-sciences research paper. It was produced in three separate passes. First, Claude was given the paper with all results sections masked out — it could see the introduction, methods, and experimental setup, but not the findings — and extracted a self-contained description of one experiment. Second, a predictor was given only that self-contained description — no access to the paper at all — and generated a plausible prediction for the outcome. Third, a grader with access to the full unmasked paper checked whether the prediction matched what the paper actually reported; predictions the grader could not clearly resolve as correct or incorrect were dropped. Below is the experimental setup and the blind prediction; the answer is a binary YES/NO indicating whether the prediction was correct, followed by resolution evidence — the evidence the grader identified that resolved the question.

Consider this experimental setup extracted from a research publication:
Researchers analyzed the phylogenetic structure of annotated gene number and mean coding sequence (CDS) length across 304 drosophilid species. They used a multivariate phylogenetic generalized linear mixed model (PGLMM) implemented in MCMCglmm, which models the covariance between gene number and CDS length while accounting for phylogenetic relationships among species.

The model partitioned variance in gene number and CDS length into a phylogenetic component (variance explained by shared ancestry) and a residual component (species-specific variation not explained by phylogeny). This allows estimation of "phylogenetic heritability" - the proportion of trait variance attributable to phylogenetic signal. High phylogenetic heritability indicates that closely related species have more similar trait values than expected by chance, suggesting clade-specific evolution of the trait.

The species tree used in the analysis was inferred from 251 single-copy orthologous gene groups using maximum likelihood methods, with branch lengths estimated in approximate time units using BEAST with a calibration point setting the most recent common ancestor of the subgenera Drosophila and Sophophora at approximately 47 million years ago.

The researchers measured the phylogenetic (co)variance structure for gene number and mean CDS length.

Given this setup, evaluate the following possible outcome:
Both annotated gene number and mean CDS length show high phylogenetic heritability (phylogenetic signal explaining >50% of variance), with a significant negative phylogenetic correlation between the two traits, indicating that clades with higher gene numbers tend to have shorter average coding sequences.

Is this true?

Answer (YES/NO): NO